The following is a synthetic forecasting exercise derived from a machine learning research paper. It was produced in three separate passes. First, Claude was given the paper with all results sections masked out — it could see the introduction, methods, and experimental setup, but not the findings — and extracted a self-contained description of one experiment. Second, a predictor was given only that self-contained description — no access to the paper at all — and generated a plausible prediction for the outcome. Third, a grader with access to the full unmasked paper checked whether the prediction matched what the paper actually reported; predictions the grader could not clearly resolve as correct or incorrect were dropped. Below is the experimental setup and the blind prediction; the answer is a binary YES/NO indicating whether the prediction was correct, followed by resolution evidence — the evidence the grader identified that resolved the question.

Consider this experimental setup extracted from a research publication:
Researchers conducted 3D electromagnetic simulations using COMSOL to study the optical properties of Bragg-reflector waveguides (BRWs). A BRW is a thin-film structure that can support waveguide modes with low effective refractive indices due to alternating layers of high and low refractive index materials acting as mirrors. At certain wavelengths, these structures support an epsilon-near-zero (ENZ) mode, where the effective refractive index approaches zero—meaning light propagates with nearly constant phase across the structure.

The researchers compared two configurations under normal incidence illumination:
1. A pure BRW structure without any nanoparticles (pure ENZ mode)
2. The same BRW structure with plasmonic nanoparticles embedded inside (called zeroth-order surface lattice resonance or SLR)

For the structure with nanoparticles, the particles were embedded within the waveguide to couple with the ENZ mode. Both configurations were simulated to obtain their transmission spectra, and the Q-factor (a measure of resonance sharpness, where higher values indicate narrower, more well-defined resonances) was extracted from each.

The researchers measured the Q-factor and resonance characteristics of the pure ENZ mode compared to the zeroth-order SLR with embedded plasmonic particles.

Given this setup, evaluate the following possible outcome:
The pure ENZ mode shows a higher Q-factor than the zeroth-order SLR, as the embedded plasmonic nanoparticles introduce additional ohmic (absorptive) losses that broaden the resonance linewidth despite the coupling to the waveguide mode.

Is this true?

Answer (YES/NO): YES